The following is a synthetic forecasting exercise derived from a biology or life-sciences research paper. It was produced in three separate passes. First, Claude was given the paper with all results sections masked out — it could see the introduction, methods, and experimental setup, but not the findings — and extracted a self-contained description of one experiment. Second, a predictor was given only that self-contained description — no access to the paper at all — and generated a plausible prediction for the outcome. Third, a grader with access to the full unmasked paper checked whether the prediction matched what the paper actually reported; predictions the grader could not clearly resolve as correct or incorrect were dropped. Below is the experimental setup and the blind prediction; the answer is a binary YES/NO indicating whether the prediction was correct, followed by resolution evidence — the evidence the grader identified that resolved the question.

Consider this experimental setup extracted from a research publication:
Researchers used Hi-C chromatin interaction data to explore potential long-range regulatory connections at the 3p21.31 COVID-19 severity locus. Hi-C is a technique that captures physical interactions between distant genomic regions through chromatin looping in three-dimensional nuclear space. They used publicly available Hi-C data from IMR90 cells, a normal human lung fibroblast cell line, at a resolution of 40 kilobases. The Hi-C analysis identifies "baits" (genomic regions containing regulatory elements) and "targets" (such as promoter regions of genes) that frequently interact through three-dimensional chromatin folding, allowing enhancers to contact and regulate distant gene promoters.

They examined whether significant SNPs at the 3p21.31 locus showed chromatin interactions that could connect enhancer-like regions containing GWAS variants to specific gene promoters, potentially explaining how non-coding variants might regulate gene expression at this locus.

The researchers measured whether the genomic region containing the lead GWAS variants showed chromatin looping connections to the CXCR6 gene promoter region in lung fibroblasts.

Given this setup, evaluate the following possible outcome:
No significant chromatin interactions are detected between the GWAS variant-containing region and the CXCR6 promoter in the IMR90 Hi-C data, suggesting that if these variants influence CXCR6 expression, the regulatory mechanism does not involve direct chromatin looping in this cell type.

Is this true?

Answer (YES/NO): NO